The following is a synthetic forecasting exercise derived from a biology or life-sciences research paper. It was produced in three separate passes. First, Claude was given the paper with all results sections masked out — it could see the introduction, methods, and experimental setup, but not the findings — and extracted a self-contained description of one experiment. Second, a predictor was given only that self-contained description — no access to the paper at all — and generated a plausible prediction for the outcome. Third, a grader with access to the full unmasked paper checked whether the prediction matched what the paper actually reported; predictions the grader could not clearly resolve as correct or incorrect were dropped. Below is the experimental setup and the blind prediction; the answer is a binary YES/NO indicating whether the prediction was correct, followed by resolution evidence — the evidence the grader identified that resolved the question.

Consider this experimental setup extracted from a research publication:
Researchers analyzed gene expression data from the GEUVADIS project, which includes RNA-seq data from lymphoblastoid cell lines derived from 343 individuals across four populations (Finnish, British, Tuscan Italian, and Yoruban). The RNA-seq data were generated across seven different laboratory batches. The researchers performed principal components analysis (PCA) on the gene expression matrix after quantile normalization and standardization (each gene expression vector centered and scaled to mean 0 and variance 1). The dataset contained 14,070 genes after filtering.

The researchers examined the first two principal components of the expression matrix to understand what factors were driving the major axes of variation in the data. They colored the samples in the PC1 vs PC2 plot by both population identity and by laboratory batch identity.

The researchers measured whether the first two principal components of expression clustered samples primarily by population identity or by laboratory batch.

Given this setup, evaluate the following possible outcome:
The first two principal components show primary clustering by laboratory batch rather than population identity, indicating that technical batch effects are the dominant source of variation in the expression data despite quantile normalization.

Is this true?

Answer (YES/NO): YES